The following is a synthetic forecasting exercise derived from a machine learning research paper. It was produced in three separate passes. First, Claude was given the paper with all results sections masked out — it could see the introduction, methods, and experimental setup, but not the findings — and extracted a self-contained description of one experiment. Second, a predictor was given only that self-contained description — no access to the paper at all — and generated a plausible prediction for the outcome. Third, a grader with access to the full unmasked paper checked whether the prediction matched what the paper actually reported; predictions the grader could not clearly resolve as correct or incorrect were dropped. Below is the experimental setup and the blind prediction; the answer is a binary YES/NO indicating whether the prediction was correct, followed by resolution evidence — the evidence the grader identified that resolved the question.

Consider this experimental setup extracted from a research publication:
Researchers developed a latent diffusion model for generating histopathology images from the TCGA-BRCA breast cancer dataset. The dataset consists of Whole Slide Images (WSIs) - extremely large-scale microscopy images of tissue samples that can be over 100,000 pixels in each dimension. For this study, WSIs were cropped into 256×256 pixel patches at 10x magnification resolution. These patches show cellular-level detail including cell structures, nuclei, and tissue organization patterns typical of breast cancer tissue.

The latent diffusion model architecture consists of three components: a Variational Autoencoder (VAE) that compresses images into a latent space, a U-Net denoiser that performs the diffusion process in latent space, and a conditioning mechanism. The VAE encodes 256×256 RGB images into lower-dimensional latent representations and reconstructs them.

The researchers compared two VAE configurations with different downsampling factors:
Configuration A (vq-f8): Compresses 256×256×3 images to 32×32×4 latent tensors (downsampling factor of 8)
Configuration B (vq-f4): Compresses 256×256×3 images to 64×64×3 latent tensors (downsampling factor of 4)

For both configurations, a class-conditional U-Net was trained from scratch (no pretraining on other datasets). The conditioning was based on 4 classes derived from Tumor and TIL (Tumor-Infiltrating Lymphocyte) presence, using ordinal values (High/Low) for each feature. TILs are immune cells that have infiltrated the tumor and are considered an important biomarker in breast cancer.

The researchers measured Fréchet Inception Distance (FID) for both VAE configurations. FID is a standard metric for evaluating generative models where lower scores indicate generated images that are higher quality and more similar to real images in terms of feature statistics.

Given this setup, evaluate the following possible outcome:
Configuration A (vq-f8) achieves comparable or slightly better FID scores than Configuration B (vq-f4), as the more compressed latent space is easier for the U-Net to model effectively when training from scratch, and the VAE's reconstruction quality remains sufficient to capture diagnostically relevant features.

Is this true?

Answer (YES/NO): NO